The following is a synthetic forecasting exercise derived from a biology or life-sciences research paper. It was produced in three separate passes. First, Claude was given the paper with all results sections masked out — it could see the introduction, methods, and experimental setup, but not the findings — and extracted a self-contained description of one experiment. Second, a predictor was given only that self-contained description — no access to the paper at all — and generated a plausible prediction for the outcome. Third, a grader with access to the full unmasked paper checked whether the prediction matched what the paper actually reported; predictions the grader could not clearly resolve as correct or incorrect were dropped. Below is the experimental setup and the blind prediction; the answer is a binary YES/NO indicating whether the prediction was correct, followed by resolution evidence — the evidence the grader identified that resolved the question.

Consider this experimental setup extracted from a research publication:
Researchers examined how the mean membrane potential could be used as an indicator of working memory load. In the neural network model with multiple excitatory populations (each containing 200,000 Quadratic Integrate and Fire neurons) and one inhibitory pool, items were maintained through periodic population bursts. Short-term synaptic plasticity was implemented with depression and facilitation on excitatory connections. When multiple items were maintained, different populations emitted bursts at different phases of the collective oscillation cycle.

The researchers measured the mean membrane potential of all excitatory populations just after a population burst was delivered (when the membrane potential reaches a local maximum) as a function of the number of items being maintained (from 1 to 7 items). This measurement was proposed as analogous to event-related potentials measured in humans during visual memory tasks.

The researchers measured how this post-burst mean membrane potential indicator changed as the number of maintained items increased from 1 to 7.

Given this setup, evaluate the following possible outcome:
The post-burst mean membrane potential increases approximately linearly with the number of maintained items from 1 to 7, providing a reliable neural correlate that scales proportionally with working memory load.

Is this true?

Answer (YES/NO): NO